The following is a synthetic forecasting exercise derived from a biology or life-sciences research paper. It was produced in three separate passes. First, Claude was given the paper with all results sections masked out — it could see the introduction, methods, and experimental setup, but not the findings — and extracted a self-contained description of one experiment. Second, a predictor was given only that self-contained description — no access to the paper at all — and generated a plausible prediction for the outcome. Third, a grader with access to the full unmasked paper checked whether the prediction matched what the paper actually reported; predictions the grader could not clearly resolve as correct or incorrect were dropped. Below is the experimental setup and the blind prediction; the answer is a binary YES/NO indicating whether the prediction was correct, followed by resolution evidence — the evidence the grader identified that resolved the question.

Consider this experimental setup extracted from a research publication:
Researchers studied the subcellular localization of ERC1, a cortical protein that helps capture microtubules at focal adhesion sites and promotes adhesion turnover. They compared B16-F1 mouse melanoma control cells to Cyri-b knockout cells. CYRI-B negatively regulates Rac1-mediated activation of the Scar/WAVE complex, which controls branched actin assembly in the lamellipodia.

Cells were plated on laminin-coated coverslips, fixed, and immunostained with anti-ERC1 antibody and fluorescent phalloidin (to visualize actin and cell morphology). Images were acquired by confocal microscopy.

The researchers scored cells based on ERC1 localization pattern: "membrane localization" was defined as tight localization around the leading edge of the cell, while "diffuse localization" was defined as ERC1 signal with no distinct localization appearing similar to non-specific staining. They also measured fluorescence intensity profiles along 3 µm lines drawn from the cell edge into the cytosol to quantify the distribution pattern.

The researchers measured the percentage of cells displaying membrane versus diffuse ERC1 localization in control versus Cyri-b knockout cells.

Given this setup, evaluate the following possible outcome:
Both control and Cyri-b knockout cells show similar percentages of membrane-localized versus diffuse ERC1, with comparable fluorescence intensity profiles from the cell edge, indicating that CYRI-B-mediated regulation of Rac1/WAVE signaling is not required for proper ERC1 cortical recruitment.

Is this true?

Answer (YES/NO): NO